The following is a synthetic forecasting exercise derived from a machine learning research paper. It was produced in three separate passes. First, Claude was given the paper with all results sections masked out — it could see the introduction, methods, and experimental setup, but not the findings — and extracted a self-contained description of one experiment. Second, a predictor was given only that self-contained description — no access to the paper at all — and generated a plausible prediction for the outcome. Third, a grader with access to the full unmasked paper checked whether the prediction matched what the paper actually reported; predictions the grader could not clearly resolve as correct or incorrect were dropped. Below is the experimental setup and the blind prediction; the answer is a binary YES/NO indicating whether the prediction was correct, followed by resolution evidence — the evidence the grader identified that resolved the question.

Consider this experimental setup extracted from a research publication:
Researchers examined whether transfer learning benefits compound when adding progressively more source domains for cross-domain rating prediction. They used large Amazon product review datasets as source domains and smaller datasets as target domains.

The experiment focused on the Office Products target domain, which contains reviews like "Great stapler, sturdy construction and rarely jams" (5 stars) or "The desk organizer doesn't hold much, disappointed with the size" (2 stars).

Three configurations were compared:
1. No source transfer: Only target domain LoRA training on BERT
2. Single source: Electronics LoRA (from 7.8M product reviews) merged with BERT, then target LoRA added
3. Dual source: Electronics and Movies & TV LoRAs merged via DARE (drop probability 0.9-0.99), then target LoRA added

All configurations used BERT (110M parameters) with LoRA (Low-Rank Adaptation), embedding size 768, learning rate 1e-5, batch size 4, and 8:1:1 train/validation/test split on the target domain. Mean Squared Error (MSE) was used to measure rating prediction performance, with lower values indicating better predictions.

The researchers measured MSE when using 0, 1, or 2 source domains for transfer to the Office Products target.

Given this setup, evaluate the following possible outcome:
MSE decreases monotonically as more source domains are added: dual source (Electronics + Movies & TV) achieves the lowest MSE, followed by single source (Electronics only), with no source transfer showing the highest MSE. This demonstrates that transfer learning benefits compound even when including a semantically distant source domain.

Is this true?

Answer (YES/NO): YES